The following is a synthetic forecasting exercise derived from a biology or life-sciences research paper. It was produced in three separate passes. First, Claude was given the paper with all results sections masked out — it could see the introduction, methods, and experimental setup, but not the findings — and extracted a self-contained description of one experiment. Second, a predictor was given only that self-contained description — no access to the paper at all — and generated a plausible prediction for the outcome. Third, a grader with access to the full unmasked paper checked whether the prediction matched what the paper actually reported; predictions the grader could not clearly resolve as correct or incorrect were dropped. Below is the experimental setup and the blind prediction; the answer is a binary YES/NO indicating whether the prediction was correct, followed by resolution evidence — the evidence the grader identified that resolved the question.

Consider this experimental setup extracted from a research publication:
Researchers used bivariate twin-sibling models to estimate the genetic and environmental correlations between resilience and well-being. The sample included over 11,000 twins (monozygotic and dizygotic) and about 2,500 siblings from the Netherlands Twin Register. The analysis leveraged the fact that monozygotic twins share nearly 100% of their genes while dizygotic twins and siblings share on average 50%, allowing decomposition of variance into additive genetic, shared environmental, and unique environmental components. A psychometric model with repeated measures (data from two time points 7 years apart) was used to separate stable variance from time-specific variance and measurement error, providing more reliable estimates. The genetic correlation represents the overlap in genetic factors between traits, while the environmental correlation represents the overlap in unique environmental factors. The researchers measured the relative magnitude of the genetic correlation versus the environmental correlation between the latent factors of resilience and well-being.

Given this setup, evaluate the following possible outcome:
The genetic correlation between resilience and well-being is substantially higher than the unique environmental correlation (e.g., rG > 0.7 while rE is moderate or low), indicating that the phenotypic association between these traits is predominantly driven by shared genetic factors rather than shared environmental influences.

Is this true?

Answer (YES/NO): NO